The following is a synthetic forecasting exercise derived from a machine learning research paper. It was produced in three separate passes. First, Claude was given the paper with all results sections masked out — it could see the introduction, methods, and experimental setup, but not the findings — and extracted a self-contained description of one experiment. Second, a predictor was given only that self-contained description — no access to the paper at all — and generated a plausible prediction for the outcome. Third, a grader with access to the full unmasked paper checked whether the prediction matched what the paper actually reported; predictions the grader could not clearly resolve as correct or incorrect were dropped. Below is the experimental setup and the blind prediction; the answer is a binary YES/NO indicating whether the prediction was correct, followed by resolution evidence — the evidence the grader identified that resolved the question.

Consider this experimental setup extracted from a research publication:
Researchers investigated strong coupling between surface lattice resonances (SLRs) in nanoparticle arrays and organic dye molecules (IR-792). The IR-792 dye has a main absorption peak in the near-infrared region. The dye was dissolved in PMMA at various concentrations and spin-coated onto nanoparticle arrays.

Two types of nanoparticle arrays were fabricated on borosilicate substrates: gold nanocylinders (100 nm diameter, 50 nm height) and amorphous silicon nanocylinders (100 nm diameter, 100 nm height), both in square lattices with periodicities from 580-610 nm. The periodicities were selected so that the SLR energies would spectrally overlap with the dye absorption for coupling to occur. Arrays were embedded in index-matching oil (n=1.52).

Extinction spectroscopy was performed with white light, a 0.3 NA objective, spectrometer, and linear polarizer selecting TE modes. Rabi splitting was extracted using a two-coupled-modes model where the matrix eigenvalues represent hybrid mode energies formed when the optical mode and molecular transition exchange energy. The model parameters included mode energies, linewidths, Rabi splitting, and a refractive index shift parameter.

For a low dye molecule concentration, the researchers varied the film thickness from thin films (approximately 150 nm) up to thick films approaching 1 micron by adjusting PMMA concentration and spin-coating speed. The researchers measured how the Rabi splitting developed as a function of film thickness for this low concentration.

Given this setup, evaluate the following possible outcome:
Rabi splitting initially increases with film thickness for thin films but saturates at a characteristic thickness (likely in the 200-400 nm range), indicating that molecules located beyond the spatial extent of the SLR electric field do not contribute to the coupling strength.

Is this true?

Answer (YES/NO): NO